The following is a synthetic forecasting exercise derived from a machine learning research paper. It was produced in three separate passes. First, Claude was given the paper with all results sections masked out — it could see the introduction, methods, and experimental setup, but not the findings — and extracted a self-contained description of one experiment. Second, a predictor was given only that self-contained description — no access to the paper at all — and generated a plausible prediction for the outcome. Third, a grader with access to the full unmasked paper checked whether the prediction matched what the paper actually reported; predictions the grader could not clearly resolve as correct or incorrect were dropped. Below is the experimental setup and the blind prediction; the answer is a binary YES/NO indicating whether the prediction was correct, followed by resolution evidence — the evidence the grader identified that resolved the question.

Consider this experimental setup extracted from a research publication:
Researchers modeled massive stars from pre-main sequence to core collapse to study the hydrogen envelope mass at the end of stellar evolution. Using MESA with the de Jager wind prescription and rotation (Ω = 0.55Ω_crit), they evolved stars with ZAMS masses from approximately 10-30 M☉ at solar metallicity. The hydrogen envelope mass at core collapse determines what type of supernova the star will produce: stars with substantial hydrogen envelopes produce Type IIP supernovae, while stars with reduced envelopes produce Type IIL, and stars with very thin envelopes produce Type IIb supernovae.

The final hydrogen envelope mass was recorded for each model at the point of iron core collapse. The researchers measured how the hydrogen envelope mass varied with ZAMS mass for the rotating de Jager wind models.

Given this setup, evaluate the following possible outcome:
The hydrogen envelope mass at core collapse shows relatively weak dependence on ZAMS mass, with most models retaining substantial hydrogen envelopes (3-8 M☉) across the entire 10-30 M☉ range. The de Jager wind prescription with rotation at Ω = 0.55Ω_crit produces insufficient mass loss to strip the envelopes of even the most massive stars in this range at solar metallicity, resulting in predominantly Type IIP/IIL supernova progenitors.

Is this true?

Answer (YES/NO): NO